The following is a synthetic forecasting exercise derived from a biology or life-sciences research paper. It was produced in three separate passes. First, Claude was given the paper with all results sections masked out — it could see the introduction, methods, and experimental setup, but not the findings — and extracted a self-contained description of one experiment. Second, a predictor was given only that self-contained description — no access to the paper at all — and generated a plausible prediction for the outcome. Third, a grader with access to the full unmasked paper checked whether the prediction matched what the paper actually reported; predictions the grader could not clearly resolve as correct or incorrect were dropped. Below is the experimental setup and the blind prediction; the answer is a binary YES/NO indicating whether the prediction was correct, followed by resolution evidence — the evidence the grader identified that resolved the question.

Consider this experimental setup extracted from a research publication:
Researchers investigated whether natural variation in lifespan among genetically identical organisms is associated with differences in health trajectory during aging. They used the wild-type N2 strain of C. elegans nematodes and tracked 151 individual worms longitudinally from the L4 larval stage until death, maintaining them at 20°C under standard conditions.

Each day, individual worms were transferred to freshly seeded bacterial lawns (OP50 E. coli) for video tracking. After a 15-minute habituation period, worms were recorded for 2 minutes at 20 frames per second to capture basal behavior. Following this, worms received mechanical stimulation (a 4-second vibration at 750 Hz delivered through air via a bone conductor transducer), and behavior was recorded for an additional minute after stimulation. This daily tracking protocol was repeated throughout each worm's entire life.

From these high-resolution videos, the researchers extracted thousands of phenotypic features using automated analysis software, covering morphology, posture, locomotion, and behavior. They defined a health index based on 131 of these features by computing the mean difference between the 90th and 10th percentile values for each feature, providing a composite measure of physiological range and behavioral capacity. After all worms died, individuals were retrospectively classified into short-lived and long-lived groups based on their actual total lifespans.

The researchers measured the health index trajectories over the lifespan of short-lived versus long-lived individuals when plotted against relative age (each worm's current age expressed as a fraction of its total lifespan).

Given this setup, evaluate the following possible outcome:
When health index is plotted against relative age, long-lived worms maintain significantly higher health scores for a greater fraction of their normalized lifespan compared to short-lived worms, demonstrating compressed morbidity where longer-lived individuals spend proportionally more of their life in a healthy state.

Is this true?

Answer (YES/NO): NO